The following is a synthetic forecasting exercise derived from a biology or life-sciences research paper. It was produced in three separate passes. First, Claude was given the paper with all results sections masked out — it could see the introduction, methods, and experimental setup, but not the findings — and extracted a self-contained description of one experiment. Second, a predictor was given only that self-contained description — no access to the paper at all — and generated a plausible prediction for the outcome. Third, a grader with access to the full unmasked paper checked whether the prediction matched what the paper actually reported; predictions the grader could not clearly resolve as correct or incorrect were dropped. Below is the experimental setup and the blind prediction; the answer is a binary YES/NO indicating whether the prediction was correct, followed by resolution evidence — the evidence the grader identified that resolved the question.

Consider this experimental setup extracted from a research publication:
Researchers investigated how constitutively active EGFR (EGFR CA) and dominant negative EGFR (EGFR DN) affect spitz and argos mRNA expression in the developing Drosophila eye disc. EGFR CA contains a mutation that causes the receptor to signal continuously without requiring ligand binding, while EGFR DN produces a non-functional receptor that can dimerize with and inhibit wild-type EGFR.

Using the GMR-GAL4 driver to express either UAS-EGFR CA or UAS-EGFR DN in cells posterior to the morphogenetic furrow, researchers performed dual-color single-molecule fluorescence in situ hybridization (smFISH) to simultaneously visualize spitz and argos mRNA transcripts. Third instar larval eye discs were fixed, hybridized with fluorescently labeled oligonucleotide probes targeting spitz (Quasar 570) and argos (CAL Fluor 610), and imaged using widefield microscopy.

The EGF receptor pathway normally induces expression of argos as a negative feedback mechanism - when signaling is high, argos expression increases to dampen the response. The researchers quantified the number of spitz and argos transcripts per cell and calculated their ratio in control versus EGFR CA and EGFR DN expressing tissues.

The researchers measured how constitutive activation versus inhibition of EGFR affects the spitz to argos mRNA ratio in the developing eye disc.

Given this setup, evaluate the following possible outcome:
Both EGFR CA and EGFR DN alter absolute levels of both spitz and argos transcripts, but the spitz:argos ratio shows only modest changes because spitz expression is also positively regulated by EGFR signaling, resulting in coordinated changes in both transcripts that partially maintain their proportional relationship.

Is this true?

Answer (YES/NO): NO